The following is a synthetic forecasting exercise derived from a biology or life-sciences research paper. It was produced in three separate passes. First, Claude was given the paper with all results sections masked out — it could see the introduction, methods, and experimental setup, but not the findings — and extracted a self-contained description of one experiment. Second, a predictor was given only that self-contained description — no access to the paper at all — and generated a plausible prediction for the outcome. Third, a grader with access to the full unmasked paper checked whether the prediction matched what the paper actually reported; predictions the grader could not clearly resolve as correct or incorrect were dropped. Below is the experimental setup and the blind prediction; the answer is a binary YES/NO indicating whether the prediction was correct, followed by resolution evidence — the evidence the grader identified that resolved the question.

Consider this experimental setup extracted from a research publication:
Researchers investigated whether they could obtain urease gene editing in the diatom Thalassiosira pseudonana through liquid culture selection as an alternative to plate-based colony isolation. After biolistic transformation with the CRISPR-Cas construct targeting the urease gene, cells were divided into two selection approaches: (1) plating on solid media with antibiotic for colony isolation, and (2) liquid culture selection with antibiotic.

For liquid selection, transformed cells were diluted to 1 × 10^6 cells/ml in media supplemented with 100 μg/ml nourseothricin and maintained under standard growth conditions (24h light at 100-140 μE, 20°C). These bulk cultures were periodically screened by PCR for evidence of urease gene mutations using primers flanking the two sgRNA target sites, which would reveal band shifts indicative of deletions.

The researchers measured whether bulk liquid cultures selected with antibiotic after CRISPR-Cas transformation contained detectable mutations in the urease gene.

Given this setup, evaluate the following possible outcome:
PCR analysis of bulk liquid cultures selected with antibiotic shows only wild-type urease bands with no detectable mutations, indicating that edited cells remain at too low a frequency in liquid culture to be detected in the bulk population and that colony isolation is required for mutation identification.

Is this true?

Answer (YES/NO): NO